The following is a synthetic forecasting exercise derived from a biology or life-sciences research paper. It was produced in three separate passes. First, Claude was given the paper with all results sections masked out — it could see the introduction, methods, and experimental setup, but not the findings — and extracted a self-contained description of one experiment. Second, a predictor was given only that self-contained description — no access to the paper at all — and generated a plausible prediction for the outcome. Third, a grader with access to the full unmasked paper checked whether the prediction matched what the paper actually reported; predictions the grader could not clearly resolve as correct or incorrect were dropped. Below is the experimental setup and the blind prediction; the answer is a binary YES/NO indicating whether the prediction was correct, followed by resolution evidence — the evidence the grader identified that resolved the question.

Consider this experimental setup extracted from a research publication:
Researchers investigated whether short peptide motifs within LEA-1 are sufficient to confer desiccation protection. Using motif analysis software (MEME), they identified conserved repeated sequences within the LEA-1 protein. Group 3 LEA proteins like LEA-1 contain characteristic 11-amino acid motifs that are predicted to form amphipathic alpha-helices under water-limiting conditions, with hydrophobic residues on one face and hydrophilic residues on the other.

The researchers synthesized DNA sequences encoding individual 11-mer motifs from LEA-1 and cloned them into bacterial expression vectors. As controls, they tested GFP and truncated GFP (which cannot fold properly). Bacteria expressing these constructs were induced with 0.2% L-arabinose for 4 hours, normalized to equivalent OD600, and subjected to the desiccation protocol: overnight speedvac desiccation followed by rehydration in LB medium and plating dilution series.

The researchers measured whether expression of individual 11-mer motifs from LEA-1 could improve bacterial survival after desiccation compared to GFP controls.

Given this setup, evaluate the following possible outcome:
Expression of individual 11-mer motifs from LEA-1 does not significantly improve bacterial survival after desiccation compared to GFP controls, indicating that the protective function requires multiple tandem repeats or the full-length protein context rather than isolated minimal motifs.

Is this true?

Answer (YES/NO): NO